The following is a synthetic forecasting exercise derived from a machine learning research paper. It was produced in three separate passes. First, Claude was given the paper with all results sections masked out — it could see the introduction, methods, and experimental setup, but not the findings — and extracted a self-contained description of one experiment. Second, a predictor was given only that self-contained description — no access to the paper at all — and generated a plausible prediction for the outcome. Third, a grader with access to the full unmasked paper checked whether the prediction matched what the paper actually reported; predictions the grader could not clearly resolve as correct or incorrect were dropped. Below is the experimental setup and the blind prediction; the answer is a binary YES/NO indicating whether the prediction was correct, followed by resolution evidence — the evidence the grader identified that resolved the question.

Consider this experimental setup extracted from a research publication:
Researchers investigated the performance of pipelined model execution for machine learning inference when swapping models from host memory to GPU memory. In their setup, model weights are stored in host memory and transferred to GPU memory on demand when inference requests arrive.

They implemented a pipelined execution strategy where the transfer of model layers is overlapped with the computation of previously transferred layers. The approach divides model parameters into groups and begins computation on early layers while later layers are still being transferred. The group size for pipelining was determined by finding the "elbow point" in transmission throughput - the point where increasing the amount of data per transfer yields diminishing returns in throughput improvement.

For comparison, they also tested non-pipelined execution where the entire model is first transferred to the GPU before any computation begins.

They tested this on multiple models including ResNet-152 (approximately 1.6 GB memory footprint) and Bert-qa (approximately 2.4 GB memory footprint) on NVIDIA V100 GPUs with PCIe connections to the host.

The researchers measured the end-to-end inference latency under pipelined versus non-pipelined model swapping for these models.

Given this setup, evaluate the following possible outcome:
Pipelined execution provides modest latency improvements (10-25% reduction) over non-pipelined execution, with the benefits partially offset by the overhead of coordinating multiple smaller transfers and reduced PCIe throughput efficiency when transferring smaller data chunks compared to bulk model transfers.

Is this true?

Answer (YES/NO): NO